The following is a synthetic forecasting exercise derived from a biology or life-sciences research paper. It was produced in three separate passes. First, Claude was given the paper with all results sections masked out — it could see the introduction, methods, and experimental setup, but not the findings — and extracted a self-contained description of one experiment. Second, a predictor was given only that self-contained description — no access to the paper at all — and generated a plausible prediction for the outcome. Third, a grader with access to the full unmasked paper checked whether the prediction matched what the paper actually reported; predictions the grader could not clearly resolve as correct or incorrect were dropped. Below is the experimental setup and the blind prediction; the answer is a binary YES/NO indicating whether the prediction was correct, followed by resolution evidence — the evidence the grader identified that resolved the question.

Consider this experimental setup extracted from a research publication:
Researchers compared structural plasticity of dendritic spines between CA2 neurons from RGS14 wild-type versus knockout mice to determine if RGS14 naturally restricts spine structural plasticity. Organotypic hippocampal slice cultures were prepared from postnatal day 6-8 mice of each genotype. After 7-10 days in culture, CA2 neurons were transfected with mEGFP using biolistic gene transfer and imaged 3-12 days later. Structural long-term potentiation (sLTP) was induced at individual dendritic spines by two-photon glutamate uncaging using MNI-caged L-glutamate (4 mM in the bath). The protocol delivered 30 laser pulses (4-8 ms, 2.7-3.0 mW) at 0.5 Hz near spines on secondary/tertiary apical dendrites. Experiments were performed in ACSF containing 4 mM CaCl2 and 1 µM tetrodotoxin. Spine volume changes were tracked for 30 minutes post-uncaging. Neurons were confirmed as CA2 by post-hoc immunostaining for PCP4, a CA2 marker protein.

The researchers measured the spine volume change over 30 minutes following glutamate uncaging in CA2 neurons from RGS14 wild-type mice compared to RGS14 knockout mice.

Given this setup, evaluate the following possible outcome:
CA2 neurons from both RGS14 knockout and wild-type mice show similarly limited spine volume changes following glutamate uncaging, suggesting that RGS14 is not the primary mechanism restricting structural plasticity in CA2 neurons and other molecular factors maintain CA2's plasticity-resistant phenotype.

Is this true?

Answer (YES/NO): NO